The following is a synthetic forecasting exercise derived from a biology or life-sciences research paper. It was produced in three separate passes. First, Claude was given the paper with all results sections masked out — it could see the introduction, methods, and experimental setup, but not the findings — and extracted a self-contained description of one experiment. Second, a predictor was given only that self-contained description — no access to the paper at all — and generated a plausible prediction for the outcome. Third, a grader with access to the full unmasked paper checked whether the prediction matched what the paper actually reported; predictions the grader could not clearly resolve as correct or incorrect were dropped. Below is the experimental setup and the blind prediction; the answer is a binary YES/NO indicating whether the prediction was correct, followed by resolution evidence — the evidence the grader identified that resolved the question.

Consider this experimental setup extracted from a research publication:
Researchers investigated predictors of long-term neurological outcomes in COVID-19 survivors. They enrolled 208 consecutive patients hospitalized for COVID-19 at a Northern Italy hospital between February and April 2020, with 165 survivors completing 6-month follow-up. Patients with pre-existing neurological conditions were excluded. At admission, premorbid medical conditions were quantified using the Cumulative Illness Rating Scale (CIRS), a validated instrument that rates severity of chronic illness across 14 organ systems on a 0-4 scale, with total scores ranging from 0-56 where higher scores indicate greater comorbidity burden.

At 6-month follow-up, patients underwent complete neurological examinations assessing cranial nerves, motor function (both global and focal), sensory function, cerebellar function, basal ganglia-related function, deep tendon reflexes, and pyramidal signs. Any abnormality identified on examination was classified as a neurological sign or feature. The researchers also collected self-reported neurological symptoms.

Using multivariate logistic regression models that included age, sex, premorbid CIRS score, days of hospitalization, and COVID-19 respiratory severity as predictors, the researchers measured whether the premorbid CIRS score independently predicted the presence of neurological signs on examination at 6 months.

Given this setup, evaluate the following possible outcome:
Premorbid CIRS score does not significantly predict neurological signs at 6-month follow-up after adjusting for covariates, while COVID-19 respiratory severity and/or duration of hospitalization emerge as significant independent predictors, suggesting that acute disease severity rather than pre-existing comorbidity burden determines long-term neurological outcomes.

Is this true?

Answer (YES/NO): NO